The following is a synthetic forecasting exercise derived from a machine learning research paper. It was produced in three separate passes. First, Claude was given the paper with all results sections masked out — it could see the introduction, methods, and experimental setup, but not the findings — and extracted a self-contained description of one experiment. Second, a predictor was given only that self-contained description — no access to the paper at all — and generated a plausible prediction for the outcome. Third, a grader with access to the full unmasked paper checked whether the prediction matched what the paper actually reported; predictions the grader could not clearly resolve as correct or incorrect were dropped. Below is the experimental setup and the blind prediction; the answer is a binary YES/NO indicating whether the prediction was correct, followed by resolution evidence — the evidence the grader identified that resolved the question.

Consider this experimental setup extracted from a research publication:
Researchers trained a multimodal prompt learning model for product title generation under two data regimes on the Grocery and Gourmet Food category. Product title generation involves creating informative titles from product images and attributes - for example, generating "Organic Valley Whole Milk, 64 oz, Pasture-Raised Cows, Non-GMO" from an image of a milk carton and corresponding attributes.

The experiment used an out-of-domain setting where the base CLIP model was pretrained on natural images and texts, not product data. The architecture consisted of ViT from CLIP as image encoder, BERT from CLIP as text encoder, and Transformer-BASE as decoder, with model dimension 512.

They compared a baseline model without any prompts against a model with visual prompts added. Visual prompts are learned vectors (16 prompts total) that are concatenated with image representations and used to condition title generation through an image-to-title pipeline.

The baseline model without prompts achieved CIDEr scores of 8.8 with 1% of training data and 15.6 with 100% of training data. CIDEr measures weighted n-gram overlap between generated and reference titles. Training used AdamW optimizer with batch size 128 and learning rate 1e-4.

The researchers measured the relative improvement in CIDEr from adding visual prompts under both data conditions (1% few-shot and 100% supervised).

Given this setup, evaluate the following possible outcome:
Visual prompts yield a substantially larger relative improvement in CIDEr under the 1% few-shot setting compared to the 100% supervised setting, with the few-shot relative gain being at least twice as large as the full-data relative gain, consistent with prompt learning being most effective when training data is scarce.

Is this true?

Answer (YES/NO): NO